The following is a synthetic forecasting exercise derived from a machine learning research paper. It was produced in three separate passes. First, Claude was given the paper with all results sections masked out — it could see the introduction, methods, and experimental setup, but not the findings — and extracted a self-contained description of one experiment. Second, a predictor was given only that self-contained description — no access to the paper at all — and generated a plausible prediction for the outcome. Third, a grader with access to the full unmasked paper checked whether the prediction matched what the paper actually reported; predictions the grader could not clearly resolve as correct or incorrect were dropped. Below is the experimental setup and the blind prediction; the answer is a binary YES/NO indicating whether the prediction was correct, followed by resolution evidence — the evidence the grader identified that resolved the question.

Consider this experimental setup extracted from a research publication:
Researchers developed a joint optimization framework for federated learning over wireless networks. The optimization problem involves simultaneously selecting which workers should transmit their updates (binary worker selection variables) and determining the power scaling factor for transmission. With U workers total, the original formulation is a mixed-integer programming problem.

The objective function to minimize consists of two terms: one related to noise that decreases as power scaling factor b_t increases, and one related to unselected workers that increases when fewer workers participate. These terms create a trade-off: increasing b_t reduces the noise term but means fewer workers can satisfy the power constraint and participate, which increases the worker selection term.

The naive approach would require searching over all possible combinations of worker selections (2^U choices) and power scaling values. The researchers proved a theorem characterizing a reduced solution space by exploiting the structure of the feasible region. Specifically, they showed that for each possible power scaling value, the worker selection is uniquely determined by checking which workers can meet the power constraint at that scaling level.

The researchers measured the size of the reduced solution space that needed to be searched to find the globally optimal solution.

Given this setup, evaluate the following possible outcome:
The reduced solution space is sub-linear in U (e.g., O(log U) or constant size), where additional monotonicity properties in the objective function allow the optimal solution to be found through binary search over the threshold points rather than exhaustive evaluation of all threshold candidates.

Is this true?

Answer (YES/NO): NO